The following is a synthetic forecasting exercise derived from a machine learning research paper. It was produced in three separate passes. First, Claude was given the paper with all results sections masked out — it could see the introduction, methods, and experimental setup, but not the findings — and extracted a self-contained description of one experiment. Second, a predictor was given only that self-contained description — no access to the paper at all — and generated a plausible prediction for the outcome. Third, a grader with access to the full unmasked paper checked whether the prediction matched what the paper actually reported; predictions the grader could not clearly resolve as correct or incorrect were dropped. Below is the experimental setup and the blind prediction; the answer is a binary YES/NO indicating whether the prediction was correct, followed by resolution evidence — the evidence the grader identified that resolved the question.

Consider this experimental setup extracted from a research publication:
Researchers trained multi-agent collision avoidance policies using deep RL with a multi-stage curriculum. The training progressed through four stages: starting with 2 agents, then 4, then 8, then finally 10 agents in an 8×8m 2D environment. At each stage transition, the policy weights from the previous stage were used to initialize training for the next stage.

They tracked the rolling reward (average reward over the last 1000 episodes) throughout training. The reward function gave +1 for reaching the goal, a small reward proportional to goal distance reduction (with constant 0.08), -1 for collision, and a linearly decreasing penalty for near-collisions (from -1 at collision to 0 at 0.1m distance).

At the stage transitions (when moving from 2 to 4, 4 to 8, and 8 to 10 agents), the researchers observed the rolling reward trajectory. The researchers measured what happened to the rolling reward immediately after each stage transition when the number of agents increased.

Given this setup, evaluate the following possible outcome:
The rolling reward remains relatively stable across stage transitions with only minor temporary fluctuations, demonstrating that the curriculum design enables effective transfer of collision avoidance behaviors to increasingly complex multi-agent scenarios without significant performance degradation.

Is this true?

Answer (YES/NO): NO